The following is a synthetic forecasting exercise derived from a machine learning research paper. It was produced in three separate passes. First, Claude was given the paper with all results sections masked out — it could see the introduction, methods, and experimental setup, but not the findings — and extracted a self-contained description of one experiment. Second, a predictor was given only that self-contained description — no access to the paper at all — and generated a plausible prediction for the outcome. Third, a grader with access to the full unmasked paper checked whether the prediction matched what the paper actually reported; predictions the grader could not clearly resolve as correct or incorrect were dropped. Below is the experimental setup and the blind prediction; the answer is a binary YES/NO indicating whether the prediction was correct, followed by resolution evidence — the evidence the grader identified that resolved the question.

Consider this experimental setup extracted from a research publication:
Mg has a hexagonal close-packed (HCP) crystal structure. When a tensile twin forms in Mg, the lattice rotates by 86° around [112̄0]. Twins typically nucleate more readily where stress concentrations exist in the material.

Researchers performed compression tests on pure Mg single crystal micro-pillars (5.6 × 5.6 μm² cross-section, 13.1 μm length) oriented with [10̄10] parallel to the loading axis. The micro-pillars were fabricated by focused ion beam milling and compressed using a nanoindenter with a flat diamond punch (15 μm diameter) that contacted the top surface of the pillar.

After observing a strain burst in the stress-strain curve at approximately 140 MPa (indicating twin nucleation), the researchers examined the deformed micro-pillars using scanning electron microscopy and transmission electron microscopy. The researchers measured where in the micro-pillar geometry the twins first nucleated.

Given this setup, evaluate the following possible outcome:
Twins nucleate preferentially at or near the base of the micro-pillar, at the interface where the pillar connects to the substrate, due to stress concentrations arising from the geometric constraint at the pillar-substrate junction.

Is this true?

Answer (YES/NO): NO